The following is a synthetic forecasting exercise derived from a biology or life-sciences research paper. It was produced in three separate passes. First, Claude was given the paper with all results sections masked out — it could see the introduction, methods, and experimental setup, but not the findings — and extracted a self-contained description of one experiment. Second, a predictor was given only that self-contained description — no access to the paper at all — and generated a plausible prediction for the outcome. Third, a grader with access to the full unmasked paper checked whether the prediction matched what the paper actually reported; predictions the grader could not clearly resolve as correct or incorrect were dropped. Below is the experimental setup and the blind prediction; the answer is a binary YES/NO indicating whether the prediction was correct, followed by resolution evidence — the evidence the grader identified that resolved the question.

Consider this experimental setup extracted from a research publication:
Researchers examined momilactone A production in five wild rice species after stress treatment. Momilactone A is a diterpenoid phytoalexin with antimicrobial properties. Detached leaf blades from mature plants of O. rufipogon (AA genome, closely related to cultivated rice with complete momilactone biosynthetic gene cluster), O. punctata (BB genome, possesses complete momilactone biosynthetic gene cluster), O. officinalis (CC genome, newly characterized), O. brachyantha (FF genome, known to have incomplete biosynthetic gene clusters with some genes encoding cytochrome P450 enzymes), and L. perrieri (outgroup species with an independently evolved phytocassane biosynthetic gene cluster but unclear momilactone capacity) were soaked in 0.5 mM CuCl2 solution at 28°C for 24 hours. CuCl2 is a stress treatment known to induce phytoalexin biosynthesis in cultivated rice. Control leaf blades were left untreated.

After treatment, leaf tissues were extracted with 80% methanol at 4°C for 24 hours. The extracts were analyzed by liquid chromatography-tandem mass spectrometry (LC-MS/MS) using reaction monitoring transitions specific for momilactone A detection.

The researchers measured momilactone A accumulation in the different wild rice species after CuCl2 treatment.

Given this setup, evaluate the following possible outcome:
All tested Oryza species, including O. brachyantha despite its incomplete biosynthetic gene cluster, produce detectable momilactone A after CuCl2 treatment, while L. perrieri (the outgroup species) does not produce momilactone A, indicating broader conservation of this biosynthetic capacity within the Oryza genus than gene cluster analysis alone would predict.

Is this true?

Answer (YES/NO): NO